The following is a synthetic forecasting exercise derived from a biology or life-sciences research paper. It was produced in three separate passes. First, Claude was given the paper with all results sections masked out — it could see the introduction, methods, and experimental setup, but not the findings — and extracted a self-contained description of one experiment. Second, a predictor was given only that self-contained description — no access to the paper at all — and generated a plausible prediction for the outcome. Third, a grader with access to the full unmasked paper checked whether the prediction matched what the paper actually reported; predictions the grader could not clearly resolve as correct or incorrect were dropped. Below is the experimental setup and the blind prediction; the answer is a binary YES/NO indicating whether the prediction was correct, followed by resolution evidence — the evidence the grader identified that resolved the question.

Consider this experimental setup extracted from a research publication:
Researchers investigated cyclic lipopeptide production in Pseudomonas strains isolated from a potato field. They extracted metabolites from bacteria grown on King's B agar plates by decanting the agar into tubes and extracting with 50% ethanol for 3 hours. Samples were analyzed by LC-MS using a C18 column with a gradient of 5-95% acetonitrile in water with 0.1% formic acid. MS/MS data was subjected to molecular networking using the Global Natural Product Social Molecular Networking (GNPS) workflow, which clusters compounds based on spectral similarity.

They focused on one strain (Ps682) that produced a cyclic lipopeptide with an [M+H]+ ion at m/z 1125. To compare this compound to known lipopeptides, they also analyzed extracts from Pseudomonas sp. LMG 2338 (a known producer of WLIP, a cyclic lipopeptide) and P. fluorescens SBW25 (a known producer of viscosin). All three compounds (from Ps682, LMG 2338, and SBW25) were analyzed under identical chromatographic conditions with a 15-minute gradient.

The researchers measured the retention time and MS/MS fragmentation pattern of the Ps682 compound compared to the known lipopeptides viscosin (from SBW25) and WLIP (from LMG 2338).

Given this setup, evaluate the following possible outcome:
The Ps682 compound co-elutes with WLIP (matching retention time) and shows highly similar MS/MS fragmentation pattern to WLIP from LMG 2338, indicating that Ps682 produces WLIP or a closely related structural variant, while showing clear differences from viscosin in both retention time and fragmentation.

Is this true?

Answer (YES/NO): NO